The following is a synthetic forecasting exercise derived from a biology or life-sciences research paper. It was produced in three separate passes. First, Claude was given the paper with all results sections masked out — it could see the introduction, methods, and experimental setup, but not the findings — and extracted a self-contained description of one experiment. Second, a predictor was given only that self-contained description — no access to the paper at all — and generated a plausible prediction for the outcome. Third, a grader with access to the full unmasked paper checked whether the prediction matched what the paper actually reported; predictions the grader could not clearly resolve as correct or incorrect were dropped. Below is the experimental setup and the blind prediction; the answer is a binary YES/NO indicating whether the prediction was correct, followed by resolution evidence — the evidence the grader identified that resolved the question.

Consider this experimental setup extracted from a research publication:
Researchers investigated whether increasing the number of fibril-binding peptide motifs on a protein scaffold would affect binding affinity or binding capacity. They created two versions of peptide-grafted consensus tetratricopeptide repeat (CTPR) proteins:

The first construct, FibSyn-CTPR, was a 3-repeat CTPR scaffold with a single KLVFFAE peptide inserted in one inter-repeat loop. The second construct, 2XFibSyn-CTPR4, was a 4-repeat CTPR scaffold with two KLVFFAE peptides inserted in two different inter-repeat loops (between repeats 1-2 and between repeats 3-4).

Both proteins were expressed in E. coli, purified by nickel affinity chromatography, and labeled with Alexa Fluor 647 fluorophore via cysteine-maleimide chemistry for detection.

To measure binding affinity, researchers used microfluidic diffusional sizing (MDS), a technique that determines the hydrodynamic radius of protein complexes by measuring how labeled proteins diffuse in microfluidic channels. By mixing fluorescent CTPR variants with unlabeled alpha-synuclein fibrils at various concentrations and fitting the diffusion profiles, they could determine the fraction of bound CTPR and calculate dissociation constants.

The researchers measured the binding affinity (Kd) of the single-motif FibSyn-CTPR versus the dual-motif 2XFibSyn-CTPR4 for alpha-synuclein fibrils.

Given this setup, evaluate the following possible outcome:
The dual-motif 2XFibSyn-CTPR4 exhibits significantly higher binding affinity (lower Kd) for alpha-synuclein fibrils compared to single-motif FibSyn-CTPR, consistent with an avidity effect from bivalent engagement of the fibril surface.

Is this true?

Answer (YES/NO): NO